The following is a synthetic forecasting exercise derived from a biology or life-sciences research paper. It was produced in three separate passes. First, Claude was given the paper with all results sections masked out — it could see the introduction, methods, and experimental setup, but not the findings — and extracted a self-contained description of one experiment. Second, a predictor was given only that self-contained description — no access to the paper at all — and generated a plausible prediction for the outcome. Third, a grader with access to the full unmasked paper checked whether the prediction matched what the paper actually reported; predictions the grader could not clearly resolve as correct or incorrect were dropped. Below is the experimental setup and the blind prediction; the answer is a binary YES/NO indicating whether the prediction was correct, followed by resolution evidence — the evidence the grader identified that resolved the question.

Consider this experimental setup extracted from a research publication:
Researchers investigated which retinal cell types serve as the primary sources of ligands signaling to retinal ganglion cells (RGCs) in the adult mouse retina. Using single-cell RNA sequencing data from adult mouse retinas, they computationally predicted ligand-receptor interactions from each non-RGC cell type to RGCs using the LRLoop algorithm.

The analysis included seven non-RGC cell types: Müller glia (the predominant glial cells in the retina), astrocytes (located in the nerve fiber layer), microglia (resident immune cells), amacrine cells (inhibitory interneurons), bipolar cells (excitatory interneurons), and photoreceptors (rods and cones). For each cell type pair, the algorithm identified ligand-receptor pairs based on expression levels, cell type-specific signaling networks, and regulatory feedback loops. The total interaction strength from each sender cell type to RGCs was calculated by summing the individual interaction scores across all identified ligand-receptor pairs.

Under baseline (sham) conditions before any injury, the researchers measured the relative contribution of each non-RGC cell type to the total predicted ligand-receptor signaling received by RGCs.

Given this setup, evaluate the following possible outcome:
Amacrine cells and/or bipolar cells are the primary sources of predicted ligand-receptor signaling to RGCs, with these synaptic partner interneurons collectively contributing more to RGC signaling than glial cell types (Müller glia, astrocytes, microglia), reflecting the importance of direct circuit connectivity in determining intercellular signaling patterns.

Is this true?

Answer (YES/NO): NO